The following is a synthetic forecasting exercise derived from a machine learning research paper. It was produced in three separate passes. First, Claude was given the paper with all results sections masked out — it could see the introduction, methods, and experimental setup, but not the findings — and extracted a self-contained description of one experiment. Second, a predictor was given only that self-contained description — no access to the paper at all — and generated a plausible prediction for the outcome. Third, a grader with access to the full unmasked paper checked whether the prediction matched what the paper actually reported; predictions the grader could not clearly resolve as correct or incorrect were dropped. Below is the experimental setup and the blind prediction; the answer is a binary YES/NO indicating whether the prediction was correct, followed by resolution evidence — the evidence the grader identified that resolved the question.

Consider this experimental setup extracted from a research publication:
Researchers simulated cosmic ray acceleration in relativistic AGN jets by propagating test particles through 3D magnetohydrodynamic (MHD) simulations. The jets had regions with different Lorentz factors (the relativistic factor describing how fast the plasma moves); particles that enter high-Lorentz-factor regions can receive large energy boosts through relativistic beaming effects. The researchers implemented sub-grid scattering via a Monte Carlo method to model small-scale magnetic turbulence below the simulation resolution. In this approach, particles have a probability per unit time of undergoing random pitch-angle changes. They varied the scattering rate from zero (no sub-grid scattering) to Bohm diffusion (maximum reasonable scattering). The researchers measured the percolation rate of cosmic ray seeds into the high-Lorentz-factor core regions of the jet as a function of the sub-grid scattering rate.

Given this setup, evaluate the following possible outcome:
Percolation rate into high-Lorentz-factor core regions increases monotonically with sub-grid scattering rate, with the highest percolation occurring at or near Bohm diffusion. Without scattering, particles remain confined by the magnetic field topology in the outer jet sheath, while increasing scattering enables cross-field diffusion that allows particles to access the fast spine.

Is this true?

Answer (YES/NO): NO